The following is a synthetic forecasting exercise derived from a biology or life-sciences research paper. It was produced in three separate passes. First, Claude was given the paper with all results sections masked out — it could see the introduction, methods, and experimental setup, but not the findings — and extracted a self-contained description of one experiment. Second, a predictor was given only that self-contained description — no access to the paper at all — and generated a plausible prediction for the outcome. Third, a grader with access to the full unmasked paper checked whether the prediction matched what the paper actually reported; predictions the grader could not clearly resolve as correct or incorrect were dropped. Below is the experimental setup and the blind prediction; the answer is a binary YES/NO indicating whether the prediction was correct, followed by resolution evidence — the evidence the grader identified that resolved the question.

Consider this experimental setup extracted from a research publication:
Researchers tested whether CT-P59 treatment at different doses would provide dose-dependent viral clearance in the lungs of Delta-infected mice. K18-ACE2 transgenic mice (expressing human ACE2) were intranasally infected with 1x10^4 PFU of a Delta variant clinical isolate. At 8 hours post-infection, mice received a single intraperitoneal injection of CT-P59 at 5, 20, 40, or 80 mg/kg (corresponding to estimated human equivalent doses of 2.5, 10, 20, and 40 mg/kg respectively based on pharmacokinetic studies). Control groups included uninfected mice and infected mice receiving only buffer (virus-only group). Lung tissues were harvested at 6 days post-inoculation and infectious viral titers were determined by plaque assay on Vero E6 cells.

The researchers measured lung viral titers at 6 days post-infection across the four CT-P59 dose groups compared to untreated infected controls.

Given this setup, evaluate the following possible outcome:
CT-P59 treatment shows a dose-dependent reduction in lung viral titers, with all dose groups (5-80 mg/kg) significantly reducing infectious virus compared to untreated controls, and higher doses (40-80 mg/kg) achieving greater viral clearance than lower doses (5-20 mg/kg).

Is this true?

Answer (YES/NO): NO